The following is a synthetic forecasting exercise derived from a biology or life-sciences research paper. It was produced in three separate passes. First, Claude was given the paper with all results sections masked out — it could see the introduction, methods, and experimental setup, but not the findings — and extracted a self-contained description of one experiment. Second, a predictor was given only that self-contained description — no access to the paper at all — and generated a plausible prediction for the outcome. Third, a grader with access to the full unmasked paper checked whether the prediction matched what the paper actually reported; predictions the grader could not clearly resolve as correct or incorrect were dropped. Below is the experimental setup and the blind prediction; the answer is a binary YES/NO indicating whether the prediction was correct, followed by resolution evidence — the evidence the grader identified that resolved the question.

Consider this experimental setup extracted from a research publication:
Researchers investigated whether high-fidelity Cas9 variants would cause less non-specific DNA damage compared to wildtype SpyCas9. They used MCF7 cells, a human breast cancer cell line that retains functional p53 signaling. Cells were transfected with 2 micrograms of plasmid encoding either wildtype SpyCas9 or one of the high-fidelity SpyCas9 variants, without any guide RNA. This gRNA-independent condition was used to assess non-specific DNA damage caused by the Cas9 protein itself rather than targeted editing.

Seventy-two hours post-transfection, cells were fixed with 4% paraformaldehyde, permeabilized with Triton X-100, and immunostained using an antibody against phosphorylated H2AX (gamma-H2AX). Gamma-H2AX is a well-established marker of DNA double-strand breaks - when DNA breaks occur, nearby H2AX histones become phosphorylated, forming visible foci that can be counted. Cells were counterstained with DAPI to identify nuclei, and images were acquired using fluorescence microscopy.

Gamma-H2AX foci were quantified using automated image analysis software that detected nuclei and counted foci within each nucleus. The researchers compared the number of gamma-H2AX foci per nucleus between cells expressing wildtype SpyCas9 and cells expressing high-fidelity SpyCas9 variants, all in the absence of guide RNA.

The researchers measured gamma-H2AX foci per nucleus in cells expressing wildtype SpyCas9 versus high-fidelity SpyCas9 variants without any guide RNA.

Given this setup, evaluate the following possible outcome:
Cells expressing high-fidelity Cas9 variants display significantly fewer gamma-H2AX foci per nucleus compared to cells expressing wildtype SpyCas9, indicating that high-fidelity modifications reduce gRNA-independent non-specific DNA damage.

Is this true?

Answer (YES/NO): YES